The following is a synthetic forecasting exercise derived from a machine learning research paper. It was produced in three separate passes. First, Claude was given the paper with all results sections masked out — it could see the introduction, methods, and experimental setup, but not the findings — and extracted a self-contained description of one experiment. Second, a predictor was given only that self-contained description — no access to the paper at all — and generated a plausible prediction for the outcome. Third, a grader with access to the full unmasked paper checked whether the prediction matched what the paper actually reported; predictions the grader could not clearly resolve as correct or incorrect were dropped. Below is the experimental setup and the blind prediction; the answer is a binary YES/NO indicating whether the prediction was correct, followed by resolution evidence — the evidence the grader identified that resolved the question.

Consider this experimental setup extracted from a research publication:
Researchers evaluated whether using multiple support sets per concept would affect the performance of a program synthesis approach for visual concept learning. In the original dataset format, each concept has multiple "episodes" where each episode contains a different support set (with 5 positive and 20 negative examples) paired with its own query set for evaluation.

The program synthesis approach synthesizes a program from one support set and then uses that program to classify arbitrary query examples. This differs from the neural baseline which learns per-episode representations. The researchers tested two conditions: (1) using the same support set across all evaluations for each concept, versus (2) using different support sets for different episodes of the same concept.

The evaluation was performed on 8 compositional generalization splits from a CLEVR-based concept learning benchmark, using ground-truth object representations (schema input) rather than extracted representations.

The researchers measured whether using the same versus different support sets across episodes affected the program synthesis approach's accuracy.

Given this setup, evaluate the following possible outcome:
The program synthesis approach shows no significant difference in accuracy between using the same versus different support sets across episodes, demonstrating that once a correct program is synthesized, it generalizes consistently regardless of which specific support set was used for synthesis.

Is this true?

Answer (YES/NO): YES